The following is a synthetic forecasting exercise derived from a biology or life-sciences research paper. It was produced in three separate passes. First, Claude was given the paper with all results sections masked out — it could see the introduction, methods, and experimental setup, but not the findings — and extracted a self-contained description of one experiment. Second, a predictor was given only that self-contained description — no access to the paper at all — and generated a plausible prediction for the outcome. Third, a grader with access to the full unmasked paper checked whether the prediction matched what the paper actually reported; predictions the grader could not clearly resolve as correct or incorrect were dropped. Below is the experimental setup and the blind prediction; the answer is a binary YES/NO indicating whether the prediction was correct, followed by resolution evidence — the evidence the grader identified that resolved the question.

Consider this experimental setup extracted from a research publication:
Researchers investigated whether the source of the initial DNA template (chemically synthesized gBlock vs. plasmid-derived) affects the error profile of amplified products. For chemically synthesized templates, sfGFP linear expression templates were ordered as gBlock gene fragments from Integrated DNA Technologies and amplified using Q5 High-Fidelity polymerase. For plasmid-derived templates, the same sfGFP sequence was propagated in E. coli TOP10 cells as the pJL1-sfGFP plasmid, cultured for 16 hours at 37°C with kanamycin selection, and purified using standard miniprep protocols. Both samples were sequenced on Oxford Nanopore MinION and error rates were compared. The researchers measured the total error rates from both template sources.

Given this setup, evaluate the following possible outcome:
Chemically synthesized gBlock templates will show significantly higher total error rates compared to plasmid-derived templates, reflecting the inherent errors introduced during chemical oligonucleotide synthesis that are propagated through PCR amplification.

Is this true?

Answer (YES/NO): NO